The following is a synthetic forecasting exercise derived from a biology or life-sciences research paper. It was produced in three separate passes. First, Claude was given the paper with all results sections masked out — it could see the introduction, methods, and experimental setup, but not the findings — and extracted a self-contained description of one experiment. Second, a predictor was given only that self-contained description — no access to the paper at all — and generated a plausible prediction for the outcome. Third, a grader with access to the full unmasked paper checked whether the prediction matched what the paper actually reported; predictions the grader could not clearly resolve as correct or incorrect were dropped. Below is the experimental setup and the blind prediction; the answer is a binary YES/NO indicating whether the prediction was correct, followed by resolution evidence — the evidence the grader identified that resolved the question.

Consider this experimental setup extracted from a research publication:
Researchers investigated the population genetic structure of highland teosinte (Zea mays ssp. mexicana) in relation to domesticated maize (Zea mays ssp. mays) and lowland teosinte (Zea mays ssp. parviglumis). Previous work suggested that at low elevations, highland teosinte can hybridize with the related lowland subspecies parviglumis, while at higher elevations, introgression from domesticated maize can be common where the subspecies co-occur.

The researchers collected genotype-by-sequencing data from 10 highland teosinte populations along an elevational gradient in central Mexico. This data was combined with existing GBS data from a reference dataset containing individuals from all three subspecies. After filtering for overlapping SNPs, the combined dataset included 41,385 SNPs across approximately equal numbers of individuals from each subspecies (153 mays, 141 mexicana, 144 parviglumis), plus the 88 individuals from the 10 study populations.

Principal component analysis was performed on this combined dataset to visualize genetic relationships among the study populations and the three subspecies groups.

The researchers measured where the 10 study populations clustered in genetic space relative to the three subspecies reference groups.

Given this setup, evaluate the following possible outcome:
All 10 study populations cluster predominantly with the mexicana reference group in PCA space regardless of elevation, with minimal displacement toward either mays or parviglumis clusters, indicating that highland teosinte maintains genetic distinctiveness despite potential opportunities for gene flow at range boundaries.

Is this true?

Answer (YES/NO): NO